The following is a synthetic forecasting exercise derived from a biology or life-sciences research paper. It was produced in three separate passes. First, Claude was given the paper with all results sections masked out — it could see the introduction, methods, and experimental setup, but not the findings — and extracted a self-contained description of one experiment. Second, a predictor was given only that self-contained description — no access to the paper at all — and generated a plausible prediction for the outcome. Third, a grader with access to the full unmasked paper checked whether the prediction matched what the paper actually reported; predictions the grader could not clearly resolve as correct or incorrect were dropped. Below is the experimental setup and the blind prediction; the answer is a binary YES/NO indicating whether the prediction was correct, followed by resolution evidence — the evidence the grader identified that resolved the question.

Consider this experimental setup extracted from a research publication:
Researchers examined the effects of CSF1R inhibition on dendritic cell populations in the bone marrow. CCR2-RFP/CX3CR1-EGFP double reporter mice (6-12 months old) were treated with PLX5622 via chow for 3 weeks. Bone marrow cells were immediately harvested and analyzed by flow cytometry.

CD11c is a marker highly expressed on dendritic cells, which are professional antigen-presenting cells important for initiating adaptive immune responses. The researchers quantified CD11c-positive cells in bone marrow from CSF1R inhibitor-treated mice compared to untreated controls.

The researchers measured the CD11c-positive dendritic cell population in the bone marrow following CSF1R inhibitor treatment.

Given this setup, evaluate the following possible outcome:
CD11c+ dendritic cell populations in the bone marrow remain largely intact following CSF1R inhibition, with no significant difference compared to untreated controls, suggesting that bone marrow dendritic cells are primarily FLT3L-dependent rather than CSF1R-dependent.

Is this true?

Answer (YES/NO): NO